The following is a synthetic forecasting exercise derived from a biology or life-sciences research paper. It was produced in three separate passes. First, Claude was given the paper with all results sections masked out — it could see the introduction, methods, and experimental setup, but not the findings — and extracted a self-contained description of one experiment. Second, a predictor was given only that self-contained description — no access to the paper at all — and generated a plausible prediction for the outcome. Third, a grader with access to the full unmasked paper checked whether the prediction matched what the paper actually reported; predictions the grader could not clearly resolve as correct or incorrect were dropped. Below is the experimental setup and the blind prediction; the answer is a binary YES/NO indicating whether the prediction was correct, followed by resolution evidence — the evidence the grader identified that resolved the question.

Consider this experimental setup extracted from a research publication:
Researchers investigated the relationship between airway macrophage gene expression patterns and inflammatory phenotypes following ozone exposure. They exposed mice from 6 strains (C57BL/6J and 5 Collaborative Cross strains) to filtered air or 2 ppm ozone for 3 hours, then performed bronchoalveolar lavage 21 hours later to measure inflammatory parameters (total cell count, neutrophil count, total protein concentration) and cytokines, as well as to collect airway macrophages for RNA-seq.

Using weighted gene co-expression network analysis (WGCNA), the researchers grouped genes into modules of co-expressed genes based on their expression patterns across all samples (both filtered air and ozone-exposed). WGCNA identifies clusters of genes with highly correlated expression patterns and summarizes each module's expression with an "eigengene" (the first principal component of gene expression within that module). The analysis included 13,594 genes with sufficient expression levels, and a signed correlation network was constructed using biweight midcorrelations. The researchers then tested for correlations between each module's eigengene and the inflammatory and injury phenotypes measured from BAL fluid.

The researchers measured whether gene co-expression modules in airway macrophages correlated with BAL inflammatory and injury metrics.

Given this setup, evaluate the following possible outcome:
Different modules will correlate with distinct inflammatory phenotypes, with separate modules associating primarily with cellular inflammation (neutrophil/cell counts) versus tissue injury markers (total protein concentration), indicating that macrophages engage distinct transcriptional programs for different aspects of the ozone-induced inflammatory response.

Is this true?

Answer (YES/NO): NO